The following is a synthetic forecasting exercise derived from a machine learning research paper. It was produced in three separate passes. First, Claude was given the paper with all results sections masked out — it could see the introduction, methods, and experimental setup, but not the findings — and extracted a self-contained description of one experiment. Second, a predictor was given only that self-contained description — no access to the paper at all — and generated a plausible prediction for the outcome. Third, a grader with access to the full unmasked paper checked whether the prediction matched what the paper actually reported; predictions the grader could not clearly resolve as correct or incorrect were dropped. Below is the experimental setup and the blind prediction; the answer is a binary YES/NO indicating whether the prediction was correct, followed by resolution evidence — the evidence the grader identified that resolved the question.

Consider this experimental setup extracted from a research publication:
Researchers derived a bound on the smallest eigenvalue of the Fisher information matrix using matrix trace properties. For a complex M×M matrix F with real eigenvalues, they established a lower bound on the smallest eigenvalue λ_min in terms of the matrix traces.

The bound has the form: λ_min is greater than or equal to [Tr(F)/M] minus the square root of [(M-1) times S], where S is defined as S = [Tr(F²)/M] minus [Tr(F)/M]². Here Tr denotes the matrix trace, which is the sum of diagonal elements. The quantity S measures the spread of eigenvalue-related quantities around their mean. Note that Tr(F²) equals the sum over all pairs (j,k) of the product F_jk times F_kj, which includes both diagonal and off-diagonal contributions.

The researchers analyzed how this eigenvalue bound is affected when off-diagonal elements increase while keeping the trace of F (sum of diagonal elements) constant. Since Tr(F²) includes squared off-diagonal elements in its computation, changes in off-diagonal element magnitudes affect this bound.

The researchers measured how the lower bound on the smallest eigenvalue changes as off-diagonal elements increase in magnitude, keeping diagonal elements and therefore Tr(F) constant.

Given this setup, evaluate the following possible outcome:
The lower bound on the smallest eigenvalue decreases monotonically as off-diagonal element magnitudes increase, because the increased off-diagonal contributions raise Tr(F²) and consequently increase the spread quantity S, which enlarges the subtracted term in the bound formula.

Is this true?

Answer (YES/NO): YES